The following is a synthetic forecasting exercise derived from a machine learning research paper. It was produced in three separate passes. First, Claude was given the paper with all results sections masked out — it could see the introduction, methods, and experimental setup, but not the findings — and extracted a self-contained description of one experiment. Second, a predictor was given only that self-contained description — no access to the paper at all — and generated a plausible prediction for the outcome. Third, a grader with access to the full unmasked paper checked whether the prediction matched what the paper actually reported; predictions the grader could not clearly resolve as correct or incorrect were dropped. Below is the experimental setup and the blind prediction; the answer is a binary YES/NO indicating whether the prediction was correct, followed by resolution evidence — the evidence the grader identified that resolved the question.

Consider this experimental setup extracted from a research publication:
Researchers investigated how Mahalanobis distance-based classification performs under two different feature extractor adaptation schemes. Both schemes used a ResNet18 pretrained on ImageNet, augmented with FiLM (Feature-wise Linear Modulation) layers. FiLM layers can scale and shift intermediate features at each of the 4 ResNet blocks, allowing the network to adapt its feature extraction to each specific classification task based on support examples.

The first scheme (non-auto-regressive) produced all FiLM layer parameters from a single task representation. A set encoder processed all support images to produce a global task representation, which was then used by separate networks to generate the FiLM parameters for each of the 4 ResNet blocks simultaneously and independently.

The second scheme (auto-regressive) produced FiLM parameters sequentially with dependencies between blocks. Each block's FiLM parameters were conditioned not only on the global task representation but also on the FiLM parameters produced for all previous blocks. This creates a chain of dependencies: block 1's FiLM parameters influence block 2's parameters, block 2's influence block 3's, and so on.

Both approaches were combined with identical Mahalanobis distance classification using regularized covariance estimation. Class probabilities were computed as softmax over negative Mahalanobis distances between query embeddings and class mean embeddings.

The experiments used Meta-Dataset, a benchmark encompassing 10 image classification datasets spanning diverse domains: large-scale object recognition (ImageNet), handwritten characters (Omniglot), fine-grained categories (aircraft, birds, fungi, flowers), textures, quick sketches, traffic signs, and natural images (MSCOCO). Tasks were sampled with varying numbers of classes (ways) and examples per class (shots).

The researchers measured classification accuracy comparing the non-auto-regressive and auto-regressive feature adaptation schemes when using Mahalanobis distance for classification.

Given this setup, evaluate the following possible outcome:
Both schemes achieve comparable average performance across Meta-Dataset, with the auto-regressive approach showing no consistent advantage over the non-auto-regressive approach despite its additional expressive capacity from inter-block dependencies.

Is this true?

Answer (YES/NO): YES